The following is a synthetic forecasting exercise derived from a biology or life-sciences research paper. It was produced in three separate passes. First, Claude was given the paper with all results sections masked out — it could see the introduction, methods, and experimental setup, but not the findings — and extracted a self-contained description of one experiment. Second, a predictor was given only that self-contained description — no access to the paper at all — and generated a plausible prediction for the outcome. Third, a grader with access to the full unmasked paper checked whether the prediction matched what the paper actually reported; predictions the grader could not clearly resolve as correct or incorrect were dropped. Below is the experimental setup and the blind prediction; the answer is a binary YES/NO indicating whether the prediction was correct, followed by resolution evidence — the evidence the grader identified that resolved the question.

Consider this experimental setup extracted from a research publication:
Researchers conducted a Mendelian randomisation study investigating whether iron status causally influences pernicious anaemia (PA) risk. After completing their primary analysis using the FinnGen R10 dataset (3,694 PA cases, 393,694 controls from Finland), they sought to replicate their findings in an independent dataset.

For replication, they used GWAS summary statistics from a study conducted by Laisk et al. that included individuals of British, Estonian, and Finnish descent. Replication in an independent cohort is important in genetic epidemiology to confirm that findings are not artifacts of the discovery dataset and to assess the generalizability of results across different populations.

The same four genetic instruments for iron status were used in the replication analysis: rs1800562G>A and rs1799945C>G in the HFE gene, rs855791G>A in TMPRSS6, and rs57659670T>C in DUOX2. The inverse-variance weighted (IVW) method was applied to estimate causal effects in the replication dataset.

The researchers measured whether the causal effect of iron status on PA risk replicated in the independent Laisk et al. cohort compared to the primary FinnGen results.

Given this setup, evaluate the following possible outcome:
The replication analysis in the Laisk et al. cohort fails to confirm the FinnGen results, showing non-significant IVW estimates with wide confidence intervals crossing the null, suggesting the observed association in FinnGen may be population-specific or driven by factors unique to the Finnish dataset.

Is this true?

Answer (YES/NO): YES